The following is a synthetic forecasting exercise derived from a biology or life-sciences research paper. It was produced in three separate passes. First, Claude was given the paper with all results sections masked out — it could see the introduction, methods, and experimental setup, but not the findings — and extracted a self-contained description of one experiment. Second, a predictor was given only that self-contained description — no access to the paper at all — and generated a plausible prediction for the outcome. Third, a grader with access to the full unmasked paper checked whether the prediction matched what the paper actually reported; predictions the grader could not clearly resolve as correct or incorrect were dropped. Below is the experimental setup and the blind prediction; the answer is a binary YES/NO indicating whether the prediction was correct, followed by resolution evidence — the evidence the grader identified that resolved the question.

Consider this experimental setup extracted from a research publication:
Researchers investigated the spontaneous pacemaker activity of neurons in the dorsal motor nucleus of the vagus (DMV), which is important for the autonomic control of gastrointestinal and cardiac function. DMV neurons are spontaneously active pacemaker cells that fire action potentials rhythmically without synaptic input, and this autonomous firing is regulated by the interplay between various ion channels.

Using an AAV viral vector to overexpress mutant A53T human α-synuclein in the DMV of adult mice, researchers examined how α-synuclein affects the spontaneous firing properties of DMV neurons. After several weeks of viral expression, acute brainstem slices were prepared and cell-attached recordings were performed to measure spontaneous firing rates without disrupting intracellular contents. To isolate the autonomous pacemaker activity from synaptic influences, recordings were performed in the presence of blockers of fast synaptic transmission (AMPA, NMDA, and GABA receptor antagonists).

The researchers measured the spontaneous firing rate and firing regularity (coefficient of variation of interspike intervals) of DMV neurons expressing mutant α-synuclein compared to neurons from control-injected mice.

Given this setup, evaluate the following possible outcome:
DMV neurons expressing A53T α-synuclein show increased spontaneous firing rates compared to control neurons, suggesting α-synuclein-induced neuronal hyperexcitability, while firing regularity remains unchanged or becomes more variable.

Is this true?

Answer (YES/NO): NO